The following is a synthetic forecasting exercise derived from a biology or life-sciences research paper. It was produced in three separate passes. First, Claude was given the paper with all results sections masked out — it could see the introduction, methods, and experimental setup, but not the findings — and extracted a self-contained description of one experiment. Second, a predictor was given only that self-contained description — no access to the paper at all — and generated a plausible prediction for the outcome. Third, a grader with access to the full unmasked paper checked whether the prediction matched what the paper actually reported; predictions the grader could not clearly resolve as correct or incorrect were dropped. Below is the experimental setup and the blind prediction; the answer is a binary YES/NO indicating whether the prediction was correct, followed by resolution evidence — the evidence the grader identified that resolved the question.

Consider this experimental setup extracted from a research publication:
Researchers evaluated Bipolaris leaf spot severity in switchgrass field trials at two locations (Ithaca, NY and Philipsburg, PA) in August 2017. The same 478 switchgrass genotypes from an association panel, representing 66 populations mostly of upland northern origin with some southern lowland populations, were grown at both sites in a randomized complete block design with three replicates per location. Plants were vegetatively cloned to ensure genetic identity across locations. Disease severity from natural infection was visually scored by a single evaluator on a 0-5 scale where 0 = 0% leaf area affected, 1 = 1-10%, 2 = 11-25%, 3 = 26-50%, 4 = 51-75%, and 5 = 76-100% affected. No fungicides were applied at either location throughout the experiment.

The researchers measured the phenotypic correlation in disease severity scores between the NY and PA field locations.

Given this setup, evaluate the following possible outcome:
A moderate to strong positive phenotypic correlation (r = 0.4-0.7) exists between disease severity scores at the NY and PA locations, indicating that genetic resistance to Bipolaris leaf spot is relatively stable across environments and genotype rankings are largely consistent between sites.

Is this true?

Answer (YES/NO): NO